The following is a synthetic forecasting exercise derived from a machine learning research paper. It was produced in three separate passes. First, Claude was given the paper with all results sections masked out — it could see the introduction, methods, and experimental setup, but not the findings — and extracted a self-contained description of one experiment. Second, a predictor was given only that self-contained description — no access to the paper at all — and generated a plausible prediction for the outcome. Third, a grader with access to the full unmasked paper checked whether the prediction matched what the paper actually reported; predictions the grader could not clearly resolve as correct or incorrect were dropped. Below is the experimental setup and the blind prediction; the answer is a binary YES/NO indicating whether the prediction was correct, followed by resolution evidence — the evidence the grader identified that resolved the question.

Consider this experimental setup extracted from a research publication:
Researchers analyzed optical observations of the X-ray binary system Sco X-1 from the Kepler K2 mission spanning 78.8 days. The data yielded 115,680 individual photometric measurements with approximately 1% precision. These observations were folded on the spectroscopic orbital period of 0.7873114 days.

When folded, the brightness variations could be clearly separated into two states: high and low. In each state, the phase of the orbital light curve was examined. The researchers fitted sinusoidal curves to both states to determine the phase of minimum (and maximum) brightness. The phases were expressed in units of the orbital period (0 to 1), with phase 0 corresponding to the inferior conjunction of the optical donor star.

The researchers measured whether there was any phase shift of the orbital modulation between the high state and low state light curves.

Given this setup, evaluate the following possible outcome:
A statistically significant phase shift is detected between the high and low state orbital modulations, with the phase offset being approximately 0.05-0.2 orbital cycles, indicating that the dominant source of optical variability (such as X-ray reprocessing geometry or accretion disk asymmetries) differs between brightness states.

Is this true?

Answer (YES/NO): NO